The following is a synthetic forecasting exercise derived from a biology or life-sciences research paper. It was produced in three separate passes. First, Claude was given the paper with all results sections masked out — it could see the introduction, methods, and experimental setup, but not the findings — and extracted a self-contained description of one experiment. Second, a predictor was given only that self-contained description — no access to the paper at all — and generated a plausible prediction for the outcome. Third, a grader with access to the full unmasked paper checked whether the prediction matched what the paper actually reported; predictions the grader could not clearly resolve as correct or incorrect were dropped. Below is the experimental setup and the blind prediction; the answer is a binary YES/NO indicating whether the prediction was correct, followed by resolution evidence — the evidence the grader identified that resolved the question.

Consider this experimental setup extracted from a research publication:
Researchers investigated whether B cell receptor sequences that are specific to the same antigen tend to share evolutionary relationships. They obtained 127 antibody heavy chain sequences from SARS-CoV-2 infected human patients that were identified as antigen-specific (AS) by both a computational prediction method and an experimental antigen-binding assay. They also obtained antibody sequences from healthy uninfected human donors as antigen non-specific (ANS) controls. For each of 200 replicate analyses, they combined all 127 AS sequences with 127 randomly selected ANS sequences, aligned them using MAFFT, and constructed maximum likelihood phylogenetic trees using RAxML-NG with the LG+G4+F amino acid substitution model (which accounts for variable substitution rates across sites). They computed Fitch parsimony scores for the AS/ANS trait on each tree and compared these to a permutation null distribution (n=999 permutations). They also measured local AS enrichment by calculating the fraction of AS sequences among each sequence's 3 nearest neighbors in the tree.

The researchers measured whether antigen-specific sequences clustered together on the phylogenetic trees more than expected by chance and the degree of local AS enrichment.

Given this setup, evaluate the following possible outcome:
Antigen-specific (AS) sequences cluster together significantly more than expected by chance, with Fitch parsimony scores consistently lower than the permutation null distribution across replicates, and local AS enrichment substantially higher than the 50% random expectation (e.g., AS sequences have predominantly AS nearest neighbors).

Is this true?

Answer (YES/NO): YES